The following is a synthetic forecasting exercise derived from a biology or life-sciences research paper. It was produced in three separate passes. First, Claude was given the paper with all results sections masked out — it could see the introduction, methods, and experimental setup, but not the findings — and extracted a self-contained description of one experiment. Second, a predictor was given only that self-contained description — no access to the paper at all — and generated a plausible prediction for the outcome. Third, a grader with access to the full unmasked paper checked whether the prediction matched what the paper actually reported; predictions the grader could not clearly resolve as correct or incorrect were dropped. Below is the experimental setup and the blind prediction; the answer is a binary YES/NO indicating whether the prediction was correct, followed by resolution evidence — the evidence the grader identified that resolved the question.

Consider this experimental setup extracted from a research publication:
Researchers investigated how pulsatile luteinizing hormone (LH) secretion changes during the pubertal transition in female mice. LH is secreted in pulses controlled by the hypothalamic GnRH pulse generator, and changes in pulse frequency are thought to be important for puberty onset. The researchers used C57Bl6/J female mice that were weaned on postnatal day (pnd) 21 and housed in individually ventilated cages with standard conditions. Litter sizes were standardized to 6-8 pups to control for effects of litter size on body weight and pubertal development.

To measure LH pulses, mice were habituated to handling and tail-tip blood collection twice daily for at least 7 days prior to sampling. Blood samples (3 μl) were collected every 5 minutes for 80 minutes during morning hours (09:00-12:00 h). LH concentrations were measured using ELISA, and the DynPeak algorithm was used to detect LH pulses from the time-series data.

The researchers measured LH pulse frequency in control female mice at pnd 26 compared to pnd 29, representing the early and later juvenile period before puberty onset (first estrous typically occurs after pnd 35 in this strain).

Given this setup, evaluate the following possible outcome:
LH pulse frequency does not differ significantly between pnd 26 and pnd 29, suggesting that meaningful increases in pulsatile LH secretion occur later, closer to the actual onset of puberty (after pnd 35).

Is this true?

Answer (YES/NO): YES